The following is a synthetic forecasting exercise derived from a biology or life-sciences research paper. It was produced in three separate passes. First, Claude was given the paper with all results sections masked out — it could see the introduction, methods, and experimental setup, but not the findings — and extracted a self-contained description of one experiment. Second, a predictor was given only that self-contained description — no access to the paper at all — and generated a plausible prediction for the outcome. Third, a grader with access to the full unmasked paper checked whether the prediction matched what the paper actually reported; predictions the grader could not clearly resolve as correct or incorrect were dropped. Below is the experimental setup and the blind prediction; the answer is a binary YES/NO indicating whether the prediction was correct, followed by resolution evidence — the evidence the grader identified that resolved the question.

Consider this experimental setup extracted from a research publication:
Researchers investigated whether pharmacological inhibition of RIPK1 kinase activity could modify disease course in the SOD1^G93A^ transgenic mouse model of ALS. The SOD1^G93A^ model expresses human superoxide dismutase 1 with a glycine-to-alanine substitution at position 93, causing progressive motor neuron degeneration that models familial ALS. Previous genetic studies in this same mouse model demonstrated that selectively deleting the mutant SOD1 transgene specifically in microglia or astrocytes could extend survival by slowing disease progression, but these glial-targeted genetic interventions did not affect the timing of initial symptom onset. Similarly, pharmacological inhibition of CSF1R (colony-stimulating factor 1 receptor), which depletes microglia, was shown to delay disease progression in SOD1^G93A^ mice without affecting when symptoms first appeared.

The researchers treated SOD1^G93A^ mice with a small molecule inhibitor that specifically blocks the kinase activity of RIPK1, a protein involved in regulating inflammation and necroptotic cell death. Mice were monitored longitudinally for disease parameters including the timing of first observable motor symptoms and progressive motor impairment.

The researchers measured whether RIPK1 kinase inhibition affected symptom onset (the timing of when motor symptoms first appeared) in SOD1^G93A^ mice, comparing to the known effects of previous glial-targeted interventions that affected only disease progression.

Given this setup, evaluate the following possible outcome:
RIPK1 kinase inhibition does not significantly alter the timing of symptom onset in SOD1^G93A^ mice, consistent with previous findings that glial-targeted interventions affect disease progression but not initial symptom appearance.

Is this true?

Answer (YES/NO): NO